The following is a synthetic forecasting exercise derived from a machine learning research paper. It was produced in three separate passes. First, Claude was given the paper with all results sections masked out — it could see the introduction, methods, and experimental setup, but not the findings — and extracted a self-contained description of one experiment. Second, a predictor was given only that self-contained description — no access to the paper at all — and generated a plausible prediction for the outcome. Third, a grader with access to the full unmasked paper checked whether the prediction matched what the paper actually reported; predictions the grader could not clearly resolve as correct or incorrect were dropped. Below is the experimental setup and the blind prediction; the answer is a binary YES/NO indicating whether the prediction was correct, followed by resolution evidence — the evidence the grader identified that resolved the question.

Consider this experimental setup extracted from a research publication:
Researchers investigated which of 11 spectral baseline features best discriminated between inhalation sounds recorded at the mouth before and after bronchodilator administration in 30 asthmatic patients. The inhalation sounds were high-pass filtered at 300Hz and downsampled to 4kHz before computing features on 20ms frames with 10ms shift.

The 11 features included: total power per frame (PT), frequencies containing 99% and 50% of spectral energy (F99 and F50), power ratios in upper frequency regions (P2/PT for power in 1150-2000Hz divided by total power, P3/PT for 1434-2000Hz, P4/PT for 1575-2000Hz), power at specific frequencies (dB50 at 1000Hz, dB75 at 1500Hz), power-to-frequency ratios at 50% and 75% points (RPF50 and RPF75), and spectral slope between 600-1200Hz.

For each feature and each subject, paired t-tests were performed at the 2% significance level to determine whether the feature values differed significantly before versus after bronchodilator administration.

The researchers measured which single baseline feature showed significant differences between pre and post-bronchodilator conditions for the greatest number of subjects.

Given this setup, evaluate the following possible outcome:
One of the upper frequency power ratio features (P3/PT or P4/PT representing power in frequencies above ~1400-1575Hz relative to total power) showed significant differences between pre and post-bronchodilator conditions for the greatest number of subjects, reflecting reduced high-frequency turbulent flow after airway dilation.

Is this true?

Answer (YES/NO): YES